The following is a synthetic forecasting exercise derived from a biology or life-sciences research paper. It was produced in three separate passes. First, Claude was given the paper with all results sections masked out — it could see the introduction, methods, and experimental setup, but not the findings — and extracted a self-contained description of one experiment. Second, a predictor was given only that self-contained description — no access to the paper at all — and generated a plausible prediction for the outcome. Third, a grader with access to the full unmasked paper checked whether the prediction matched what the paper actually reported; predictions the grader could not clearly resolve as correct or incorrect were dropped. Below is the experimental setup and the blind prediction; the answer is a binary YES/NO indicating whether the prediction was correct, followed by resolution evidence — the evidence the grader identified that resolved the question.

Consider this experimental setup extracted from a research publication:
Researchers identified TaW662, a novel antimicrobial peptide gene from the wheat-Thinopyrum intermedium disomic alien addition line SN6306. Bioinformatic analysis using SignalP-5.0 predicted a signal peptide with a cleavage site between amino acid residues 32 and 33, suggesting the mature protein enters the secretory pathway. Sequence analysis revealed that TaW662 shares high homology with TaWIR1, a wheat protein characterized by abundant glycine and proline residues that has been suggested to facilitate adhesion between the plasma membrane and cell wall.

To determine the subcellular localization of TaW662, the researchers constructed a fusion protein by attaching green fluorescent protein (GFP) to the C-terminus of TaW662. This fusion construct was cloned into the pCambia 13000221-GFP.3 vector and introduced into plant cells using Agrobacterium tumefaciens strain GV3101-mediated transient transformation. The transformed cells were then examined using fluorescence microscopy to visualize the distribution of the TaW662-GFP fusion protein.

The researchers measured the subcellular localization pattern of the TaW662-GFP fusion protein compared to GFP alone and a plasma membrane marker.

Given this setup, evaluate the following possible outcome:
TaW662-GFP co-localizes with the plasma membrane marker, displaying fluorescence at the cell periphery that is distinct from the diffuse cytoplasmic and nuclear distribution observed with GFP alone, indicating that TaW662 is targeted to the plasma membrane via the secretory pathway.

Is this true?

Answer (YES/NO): NO